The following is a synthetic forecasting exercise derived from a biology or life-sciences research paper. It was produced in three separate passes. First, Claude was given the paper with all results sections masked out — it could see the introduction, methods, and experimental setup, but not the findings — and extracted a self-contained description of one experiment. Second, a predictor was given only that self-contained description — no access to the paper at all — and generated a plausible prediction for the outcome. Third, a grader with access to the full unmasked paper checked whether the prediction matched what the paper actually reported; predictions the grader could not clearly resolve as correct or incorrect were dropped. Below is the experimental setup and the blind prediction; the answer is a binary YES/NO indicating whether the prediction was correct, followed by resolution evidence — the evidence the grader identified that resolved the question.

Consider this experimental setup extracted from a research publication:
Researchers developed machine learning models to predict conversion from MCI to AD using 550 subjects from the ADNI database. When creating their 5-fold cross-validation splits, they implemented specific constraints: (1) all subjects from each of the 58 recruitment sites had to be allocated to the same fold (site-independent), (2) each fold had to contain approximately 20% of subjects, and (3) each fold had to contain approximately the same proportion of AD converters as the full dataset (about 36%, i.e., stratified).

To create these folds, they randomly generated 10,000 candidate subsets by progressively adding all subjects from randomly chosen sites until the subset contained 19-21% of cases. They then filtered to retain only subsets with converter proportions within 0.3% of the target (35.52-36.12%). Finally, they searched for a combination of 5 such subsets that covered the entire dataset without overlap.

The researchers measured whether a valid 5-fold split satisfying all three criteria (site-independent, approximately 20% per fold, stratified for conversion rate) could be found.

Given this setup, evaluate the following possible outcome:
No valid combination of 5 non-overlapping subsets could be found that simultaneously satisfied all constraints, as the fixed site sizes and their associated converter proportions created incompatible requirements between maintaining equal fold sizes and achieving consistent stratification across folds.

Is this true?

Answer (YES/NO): NO